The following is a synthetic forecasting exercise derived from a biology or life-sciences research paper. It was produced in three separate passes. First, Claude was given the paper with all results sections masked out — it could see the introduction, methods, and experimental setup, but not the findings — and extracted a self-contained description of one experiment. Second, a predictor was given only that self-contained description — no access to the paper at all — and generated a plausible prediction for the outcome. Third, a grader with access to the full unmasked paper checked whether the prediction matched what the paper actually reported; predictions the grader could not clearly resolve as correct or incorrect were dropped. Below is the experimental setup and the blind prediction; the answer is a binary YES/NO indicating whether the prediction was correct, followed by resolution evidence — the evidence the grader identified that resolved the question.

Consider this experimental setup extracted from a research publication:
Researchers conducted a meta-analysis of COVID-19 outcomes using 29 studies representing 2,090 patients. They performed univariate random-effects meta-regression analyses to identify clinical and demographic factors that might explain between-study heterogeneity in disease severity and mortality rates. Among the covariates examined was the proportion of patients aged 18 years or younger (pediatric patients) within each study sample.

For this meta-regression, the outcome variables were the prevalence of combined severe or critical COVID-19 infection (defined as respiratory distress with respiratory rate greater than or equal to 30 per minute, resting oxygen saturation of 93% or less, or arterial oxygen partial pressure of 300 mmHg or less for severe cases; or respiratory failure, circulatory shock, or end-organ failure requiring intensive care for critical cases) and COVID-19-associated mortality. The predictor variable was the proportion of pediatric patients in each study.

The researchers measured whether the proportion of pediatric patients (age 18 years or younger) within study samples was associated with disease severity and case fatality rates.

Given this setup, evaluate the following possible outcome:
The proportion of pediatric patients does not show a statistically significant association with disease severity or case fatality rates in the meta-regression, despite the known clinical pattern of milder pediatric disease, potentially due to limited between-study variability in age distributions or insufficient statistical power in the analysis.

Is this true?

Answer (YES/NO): NO